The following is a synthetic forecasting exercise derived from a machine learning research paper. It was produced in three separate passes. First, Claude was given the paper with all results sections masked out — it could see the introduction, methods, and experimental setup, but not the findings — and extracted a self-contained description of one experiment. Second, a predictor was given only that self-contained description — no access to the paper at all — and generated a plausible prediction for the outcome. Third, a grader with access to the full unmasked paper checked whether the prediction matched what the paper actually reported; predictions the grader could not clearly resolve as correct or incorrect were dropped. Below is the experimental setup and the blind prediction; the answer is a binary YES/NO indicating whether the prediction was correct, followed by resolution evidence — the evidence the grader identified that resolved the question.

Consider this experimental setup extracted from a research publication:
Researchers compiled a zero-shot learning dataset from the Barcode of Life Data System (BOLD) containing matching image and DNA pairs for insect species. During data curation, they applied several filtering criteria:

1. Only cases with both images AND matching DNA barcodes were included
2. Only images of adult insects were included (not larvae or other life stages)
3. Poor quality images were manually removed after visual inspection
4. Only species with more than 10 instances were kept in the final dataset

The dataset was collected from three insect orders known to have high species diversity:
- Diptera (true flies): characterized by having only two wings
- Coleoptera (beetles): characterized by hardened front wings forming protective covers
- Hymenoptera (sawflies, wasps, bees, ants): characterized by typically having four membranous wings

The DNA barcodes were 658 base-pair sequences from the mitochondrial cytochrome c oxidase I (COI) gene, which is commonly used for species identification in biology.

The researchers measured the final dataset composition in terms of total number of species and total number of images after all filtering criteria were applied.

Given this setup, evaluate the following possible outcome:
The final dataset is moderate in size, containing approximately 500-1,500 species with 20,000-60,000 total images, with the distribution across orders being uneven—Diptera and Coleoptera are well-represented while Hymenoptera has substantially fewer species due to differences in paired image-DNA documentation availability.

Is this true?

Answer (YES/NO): NO